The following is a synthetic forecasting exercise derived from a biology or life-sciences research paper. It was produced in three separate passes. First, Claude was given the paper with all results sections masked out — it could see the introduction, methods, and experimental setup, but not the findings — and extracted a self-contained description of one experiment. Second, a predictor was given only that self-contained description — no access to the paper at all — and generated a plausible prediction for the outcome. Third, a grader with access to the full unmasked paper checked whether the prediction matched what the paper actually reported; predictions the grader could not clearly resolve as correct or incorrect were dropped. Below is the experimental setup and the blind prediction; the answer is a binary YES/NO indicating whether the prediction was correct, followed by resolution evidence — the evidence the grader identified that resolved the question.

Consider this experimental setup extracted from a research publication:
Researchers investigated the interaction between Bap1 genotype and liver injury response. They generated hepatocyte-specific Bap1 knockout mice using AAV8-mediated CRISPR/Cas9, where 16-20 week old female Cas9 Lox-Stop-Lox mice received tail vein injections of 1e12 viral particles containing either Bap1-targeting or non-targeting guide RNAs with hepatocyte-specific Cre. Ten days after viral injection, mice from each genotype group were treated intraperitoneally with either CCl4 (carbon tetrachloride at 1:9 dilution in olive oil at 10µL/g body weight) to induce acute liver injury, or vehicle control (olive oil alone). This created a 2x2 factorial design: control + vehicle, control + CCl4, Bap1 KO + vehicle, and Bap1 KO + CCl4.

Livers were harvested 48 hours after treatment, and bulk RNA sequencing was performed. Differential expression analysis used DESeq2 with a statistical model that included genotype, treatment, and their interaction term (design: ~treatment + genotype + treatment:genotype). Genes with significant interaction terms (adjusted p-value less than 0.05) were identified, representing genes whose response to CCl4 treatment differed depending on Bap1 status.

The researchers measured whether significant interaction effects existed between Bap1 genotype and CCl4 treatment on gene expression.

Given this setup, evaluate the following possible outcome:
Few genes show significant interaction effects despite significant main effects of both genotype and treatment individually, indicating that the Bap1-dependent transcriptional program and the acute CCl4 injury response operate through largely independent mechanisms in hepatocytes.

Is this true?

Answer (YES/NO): NO